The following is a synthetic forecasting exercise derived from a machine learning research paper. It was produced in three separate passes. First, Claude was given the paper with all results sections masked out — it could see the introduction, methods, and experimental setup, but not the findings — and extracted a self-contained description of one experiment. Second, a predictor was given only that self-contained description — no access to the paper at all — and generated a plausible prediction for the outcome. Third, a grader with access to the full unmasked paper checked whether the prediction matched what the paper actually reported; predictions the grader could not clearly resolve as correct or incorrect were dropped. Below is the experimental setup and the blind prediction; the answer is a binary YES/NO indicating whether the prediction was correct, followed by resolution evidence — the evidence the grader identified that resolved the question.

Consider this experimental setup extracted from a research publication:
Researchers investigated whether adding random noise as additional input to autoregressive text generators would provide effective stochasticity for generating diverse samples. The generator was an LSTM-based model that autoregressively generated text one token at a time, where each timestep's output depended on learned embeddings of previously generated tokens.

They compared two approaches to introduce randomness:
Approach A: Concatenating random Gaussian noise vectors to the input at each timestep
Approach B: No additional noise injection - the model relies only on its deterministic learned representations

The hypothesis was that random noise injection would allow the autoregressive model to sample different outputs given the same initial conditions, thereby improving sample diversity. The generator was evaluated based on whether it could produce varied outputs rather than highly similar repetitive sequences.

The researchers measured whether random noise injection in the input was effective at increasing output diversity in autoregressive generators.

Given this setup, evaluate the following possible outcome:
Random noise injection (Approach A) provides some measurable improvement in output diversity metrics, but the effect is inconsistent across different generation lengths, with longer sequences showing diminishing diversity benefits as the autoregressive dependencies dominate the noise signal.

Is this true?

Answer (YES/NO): NO